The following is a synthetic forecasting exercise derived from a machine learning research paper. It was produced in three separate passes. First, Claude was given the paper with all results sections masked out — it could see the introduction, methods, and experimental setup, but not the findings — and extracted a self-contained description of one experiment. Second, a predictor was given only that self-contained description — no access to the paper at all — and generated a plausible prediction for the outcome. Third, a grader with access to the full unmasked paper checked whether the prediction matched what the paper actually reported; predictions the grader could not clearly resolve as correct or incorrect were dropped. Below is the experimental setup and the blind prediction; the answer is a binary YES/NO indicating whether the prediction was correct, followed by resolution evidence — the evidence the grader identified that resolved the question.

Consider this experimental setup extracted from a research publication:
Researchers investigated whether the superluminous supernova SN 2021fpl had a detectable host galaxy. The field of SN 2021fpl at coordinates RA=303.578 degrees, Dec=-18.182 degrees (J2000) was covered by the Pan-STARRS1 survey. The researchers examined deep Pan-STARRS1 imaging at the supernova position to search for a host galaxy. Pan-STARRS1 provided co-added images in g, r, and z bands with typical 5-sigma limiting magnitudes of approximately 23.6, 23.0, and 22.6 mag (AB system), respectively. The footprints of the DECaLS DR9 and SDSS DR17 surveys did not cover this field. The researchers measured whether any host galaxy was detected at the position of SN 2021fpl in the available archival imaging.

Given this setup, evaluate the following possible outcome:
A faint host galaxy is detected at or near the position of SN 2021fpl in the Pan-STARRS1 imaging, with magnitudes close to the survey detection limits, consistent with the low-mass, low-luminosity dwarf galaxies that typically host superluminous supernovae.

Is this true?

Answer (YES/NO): NO